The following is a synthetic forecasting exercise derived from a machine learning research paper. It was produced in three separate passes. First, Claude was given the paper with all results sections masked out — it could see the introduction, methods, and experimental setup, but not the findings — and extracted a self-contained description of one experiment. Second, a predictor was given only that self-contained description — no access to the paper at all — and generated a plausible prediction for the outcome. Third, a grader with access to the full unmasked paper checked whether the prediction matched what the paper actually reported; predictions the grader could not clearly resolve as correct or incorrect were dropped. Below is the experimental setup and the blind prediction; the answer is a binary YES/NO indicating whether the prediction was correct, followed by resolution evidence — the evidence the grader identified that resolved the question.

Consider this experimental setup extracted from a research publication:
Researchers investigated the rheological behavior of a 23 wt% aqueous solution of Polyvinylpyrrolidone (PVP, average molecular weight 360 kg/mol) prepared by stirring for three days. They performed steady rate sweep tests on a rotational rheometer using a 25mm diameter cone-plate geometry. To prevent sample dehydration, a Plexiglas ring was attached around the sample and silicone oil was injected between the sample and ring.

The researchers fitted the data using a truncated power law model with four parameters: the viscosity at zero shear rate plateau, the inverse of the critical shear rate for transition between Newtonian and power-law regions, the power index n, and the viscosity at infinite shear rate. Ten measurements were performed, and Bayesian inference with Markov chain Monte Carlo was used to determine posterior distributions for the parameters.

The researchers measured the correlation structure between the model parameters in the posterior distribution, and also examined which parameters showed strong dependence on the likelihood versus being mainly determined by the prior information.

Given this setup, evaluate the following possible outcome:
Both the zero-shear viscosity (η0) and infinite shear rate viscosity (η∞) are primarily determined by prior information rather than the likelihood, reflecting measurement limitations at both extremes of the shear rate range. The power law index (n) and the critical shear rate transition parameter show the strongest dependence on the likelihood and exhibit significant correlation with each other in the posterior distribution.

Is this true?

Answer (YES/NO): NO